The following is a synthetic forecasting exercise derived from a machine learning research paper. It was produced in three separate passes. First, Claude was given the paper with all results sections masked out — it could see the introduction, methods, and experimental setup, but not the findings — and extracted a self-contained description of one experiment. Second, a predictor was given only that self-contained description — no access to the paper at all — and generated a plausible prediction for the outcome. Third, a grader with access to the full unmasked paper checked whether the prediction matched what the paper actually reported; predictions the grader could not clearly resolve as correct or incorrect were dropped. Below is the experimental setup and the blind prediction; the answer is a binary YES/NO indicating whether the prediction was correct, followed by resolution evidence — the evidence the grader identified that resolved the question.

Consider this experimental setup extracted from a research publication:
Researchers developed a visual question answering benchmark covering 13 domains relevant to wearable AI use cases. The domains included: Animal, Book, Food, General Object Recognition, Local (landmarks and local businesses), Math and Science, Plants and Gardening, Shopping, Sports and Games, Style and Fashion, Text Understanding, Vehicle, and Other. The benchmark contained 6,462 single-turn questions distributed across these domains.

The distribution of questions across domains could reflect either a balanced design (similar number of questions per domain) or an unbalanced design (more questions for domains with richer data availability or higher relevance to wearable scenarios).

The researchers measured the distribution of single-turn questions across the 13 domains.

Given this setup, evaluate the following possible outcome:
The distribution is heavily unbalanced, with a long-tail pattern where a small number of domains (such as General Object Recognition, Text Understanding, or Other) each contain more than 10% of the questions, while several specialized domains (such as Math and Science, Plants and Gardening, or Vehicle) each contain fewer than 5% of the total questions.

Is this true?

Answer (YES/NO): NO